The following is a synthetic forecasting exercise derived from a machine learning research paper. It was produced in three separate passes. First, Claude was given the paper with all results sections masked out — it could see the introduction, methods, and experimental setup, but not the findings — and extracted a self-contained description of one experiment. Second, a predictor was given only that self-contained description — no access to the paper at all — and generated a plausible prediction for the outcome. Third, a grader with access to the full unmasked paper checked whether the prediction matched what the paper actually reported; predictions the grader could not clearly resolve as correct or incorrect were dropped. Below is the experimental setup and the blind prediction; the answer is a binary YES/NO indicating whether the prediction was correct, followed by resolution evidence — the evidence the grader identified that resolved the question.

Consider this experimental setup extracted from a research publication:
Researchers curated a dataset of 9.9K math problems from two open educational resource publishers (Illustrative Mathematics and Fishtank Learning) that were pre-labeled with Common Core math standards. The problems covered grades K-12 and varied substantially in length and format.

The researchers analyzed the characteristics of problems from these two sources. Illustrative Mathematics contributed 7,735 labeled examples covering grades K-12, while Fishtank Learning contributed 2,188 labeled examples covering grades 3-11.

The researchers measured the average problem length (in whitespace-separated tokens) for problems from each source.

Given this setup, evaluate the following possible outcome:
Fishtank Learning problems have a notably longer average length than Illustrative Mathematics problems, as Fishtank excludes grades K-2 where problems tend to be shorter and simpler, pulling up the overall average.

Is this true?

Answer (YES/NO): NO